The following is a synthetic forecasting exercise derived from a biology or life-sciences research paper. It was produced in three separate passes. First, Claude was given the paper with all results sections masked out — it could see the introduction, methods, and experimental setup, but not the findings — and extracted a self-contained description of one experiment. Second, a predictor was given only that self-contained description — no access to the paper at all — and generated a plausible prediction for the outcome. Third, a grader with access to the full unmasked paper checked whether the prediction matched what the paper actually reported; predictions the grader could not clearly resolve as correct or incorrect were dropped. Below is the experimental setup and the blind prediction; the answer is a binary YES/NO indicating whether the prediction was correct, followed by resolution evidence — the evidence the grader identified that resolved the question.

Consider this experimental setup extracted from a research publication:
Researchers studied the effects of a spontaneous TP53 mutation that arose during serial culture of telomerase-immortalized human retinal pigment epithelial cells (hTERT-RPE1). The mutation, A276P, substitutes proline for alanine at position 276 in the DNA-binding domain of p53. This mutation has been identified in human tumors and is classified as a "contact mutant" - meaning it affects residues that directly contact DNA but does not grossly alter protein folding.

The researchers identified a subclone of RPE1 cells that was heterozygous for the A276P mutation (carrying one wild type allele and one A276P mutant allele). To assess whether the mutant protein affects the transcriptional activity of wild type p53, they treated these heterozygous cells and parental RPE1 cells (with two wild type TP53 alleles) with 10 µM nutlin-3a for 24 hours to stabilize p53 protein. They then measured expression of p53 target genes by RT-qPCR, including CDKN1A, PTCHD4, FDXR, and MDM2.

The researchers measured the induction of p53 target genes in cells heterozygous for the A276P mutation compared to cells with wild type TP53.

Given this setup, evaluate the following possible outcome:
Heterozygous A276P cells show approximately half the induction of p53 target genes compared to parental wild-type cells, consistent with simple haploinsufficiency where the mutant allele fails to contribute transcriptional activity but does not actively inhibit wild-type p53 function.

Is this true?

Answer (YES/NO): NO